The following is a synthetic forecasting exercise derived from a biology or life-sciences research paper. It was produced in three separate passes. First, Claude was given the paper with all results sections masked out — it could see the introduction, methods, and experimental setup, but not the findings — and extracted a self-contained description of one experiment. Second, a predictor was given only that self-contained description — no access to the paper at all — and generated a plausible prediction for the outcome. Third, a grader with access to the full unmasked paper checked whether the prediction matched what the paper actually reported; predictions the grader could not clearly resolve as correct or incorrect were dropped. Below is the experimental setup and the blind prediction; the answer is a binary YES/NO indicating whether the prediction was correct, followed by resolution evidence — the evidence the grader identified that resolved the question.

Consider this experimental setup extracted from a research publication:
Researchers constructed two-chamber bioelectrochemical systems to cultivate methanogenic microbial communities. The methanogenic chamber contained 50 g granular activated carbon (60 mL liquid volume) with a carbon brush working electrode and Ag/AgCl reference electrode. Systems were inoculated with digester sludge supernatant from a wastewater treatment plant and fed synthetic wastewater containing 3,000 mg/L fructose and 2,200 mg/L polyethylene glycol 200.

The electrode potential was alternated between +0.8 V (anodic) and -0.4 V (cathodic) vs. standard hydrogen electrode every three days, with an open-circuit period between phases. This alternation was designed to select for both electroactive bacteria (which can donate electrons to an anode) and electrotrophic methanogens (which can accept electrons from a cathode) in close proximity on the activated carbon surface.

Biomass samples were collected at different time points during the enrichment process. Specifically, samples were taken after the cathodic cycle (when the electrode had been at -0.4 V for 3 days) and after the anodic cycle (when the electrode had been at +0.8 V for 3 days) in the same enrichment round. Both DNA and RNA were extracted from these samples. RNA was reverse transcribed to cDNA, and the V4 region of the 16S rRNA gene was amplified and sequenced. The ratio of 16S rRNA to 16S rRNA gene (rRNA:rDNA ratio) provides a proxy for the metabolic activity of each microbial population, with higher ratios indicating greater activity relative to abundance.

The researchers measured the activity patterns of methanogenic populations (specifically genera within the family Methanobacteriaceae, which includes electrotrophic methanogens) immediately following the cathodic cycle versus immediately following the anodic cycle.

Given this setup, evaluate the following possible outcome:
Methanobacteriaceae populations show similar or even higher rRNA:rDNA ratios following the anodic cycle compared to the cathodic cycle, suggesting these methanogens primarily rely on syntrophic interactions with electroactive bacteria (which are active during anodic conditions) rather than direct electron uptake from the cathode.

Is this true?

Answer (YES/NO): NO